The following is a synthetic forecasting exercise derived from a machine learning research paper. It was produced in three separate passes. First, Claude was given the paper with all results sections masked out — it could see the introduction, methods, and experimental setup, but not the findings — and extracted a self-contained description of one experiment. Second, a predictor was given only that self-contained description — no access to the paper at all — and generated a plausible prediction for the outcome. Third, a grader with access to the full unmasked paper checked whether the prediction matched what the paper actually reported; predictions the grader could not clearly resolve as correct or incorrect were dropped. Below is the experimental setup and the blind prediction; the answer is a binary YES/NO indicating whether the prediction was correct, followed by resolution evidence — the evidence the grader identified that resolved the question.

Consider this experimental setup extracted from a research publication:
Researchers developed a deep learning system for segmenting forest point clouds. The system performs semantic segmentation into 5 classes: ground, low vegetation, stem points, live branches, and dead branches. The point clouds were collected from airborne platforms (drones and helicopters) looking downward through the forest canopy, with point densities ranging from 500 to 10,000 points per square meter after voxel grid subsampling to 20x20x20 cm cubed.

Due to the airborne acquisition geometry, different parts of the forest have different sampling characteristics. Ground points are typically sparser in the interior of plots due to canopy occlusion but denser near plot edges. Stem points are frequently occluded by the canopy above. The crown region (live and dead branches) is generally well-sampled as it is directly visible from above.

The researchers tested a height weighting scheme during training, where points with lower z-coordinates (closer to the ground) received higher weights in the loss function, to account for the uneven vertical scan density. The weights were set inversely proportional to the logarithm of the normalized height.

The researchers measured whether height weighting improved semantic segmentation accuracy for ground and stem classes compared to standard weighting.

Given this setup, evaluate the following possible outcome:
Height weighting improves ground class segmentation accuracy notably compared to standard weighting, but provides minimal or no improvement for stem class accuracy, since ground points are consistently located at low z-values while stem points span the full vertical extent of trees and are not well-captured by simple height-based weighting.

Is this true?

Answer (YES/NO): NO